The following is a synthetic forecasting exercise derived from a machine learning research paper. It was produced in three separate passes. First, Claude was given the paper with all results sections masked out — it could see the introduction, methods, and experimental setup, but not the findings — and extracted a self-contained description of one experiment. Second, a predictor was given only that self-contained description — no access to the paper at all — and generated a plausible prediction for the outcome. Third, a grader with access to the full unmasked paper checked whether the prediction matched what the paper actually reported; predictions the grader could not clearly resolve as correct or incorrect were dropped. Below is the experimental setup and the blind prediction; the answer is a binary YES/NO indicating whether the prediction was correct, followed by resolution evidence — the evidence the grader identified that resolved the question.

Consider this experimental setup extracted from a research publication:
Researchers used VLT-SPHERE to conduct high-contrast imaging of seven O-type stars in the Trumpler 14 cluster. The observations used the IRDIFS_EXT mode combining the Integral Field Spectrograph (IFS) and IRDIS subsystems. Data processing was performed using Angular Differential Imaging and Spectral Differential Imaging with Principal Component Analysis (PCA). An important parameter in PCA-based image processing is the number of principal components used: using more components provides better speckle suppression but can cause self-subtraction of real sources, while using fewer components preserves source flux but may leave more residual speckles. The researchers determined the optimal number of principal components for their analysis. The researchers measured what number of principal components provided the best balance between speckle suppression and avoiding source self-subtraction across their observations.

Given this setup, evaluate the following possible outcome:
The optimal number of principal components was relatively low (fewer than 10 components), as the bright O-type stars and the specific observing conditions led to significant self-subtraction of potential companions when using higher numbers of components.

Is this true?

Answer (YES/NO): YES